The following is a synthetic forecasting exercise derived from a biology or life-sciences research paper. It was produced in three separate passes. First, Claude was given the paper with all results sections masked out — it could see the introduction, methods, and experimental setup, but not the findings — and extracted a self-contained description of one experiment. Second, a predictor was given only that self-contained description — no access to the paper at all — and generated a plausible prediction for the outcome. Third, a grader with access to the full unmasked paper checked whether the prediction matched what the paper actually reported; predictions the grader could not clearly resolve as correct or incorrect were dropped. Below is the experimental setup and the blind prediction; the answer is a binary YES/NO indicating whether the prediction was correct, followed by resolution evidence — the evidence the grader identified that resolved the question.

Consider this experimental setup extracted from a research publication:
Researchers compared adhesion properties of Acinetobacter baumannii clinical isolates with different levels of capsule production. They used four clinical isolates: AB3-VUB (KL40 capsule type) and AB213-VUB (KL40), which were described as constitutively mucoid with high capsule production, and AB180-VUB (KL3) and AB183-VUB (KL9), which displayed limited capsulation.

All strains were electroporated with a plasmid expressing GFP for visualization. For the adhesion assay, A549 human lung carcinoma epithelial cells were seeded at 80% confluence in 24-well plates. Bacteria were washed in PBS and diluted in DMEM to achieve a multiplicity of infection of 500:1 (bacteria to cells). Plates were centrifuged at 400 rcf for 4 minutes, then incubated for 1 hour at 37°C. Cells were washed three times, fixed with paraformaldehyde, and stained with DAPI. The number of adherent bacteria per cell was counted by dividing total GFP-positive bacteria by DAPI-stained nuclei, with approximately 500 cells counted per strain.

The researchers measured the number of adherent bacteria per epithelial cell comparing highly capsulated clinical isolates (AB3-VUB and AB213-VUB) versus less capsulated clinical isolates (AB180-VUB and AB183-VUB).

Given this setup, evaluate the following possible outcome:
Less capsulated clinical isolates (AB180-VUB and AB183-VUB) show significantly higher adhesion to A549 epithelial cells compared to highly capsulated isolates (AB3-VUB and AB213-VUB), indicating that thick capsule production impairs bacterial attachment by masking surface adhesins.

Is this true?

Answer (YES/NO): YES